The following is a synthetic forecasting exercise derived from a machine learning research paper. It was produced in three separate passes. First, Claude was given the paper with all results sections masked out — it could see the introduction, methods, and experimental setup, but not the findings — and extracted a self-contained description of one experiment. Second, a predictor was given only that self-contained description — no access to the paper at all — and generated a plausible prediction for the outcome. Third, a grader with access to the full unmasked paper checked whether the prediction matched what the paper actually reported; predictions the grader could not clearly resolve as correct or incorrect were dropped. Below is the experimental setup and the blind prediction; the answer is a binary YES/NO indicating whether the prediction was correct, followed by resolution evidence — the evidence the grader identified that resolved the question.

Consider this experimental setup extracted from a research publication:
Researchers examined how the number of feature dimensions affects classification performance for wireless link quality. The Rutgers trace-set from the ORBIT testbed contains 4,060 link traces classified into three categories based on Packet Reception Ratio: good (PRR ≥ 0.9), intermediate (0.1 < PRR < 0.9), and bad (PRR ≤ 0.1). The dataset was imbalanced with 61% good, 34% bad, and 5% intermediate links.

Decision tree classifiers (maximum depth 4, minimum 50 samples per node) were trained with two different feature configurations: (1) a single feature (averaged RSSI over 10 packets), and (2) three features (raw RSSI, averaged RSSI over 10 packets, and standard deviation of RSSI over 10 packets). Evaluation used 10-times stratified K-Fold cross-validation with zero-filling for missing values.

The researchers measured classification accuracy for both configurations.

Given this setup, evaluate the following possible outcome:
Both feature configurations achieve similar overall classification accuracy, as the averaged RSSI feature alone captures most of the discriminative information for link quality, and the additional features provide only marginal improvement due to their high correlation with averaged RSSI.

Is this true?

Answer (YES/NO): YES